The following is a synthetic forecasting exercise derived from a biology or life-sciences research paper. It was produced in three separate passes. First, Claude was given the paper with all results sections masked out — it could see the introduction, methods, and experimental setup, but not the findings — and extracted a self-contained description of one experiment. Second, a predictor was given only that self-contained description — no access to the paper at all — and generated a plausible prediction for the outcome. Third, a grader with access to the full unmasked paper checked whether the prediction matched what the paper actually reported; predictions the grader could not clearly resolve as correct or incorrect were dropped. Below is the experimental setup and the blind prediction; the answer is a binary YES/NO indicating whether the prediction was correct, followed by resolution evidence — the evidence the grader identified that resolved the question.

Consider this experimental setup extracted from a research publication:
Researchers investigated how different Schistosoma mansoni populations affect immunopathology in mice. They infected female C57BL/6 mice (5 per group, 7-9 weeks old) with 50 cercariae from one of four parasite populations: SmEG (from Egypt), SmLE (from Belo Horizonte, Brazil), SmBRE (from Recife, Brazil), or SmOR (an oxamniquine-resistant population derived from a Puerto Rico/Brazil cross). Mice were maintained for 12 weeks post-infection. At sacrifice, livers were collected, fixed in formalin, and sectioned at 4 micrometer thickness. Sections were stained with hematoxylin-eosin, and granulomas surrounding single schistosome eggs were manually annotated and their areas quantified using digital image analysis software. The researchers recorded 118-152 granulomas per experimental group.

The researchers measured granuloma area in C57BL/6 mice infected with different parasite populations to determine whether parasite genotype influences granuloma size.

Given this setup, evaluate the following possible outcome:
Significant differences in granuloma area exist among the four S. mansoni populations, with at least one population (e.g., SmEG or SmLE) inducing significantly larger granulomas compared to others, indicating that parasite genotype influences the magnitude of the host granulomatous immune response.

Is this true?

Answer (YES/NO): YES